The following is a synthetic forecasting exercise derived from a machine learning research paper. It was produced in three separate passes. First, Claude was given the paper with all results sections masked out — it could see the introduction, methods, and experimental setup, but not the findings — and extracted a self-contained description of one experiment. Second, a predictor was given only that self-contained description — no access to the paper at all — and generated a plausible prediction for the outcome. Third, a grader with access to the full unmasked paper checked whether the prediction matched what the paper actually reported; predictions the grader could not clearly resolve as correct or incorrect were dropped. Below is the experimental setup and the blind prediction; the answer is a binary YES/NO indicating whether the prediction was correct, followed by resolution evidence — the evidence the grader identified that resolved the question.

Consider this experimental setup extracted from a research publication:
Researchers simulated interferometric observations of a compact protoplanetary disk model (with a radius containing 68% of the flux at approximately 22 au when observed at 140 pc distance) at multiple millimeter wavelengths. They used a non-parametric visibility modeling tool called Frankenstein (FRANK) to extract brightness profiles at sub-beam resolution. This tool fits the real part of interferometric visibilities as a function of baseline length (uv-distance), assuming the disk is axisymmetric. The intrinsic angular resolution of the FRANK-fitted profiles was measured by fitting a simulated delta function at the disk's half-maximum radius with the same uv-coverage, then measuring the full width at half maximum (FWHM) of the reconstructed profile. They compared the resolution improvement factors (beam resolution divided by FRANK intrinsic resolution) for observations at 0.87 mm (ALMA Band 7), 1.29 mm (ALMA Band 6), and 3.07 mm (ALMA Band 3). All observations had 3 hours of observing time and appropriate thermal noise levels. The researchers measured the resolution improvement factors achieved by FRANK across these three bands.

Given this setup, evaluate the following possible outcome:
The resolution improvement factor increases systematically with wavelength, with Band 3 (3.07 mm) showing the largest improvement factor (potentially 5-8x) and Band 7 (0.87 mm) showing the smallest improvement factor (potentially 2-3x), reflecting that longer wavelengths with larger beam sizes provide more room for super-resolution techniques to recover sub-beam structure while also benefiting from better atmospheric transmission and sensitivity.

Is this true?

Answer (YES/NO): NO